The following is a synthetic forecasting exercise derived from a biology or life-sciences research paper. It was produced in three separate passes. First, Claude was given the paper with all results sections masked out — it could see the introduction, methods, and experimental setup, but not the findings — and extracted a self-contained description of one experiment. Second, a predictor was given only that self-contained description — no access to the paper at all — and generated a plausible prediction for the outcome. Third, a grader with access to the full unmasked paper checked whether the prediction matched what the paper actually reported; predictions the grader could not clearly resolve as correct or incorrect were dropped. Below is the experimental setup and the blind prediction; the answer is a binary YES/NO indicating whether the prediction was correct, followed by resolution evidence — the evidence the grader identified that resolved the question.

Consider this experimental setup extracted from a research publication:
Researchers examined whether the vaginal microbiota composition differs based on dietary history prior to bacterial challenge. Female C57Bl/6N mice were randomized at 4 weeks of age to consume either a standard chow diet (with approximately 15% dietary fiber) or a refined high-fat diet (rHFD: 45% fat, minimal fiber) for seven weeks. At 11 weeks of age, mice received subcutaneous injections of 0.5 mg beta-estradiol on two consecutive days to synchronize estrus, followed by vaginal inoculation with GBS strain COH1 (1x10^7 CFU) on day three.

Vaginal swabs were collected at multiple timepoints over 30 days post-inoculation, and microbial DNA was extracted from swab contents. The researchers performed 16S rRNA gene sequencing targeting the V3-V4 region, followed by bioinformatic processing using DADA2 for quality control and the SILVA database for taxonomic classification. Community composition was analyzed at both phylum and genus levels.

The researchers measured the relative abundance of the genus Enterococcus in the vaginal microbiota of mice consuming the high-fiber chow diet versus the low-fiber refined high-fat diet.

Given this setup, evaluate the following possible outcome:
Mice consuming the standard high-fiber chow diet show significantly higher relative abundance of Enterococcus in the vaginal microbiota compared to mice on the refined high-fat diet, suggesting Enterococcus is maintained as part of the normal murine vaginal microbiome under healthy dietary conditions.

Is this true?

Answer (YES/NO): NO